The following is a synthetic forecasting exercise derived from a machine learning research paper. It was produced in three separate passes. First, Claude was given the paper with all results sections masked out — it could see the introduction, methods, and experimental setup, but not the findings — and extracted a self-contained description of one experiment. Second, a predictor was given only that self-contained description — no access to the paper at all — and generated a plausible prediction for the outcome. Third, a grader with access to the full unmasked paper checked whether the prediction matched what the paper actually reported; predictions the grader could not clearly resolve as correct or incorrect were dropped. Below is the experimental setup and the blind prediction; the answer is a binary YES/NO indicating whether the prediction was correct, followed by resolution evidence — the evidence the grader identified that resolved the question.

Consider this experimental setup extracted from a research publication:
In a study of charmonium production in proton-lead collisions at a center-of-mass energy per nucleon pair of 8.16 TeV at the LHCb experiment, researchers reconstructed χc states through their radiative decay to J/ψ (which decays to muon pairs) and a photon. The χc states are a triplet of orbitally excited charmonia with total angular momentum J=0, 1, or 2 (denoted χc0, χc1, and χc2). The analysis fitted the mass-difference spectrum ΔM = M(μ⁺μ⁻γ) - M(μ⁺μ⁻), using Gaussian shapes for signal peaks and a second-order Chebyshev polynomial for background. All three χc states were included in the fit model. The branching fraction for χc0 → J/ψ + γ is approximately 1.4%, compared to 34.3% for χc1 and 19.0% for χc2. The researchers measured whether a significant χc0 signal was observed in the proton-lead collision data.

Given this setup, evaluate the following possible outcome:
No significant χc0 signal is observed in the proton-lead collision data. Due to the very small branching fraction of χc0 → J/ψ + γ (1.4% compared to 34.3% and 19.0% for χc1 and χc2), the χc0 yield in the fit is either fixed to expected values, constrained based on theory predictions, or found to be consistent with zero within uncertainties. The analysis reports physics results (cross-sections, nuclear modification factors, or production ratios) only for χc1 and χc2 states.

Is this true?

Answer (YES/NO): YES